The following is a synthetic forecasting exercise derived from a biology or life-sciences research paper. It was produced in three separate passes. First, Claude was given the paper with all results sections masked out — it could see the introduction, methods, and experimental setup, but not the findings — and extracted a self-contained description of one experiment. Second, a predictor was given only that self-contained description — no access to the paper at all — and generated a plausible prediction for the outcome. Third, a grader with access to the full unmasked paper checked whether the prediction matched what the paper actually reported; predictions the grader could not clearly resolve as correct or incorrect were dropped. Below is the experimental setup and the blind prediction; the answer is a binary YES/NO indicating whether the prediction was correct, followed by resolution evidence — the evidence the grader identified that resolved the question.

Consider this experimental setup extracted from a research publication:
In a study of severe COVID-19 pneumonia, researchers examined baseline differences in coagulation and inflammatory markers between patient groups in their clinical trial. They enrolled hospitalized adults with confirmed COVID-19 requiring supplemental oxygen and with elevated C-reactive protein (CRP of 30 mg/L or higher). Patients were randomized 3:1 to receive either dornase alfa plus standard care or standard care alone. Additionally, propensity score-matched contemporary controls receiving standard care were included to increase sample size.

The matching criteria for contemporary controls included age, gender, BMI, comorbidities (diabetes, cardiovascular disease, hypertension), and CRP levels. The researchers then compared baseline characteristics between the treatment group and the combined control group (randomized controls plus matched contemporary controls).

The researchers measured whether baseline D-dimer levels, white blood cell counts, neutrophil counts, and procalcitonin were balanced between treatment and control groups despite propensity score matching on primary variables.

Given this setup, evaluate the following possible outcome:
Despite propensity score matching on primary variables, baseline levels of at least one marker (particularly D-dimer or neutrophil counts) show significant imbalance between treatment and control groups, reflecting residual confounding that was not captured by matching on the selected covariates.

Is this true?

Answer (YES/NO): YES